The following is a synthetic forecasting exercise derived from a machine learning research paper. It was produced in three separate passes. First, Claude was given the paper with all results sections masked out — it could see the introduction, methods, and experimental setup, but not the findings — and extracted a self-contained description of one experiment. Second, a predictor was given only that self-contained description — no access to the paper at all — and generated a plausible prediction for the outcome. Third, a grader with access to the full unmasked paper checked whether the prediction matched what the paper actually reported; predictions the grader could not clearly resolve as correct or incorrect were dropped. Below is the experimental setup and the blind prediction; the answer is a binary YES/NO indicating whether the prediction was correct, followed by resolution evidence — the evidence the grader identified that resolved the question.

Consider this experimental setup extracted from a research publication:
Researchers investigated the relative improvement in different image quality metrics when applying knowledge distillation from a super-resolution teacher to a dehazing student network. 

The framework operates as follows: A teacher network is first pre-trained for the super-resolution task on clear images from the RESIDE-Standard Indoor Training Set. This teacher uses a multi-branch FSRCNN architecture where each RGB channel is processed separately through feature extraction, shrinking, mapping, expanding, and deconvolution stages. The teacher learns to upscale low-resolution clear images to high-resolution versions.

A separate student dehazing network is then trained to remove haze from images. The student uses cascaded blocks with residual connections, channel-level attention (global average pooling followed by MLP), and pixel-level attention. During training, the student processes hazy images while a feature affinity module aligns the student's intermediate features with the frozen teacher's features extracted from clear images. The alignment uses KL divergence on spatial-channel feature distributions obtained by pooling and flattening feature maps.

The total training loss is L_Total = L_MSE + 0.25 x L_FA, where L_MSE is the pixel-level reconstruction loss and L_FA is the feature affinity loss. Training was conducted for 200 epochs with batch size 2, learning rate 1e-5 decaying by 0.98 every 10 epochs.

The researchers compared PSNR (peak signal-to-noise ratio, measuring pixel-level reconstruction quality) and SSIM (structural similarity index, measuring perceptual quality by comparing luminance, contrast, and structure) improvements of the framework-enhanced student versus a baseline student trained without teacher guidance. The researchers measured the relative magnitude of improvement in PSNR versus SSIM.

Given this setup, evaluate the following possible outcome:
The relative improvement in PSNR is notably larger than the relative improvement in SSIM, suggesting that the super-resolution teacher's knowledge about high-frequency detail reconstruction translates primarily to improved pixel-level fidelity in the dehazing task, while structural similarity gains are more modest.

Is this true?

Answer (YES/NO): YES